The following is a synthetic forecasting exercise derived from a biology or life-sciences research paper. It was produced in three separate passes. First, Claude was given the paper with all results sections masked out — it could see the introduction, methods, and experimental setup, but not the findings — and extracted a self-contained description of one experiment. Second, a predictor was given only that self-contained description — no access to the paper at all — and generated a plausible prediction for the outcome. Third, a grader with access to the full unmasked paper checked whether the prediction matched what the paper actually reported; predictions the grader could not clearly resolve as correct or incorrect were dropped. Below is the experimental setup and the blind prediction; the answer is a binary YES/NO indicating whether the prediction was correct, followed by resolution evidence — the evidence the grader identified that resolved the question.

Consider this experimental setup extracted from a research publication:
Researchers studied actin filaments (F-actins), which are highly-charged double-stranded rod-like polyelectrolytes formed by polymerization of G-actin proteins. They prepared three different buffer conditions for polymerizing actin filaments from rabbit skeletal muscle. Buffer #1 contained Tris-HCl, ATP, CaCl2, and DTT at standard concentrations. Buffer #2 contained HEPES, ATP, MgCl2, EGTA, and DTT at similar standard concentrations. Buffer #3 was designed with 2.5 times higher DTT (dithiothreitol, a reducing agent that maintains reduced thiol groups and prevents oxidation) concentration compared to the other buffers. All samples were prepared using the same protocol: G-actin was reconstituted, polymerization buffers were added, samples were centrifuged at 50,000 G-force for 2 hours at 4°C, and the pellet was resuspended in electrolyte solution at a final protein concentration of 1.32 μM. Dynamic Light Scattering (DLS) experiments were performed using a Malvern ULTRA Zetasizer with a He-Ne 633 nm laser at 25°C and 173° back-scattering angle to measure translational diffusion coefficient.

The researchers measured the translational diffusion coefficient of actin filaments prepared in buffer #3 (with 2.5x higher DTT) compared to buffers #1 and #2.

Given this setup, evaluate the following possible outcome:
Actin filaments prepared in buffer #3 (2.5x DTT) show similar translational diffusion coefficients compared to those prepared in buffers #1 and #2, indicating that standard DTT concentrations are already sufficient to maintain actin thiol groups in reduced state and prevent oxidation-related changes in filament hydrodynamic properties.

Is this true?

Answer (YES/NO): NO